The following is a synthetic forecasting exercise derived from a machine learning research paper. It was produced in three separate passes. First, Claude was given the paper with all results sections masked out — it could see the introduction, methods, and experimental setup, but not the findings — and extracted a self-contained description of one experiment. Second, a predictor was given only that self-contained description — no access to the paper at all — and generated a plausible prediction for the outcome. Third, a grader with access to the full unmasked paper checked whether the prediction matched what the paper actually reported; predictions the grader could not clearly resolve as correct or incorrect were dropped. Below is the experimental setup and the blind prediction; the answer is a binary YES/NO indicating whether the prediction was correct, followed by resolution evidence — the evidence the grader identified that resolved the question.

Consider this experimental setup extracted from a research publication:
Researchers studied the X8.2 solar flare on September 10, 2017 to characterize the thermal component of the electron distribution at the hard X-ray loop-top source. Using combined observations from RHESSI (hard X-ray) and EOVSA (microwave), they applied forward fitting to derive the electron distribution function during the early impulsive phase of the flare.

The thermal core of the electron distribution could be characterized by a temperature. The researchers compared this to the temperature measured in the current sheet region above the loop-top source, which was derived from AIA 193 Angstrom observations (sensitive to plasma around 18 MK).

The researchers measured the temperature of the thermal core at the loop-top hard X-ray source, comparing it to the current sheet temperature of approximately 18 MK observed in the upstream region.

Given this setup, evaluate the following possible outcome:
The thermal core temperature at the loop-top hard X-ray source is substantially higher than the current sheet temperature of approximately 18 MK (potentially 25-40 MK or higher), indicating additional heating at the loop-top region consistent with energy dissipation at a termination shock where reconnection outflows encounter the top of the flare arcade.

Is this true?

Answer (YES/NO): YES